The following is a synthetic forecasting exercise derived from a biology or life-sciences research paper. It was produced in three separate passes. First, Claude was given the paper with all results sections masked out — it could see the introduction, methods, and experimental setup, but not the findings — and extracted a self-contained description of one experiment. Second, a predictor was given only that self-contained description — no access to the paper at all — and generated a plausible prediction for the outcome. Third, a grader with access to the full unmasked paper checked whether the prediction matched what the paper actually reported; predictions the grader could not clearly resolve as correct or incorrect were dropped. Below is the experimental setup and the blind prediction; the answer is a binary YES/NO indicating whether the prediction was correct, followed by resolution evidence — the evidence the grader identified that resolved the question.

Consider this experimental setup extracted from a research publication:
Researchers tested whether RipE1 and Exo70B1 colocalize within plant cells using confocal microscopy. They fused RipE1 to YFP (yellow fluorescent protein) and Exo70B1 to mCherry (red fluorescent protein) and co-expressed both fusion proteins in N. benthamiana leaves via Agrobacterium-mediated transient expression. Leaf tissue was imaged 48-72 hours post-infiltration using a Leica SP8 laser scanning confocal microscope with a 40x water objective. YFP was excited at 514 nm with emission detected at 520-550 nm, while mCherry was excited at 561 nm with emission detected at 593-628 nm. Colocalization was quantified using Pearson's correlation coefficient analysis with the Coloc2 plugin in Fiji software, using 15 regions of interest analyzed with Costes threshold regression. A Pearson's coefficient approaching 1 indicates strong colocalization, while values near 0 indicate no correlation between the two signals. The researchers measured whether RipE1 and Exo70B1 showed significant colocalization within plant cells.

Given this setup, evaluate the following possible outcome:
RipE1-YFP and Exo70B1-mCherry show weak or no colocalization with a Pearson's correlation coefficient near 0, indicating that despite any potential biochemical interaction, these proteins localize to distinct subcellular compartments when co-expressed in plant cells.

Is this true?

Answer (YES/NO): NO